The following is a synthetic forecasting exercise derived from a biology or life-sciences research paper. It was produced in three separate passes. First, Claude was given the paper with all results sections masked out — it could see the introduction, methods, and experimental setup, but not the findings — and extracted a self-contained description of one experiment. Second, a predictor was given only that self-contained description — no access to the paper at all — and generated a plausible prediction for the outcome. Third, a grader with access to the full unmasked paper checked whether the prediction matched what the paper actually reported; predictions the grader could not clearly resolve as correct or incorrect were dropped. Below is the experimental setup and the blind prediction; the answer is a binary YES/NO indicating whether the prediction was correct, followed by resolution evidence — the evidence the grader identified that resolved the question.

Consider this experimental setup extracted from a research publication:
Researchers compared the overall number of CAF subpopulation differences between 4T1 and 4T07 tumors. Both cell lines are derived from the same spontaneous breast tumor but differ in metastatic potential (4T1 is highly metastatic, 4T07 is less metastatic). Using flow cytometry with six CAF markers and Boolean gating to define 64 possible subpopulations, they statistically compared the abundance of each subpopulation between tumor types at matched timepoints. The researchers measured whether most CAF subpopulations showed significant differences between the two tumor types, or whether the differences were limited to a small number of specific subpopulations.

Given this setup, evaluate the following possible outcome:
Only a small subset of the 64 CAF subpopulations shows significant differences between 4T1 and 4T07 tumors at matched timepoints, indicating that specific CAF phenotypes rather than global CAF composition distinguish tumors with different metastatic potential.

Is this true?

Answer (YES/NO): YES